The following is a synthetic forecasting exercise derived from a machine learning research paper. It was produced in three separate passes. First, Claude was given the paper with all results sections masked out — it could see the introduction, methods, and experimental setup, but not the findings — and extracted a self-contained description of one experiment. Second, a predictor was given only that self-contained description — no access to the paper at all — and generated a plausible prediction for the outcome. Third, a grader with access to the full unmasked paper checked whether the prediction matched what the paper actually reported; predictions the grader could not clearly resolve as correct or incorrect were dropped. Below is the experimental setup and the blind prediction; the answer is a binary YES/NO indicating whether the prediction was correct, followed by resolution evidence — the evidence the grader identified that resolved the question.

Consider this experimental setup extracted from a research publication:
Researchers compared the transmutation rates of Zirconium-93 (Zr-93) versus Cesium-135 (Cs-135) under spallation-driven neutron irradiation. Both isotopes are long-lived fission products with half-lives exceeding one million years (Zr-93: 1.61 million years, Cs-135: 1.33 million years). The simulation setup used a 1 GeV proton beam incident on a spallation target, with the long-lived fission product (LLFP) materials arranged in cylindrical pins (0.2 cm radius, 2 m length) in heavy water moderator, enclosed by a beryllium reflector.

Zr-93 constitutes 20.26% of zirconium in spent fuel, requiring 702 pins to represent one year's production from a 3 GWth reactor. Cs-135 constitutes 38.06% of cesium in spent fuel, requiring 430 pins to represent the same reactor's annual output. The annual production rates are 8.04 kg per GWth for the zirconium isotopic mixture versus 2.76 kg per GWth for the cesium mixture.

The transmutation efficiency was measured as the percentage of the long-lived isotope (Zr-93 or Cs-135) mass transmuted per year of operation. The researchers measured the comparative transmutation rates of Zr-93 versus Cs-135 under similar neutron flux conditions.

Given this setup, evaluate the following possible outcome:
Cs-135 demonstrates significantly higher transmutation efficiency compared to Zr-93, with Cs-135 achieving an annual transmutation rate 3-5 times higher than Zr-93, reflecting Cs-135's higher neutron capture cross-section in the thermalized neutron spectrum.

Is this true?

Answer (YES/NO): NO